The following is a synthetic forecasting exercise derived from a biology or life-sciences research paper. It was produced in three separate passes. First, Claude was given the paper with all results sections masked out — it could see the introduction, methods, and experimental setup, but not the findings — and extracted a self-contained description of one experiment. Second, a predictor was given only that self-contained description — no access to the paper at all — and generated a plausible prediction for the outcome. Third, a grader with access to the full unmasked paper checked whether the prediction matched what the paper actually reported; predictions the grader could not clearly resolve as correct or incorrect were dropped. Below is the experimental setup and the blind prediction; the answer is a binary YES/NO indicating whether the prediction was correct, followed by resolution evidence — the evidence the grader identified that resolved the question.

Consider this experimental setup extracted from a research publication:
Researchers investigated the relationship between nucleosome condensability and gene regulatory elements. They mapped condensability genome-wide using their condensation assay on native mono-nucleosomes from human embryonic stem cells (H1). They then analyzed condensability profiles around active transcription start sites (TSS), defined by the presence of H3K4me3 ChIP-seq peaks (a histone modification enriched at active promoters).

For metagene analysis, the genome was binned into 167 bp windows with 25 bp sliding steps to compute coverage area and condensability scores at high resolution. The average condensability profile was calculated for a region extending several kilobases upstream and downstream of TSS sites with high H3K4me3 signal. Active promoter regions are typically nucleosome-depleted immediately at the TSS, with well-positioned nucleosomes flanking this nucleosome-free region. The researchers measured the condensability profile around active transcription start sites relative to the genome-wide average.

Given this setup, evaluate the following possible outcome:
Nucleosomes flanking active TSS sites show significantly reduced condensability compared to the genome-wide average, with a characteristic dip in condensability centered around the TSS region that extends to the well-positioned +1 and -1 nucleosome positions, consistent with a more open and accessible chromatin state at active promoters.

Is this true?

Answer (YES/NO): YES